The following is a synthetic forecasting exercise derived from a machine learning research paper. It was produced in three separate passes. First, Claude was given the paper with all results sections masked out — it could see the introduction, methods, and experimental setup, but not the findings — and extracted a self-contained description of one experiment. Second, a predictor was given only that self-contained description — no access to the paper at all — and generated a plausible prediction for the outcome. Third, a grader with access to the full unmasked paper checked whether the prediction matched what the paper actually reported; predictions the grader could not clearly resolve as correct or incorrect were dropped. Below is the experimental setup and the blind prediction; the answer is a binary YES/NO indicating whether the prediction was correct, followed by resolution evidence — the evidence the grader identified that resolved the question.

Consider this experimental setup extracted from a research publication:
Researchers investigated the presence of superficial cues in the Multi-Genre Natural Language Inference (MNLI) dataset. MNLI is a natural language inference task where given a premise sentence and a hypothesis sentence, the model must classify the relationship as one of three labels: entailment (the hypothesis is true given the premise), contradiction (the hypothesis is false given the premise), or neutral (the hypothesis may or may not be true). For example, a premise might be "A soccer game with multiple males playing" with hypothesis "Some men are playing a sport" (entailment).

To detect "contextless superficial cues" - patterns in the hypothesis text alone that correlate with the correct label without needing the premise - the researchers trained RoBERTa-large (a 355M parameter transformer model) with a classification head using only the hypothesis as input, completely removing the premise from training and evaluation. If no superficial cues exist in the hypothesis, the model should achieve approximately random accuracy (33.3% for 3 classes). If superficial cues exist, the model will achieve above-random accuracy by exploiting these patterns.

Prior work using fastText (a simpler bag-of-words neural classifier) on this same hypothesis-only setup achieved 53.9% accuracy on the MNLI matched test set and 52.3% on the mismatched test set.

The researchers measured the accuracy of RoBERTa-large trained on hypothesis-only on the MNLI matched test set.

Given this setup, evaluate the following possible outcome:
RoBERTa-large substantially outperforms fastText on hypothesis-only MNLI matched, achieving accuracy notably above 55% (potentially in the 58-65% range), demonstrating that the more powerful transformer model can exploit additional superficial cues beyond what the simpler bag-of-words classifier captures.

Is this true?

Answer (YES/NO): NO